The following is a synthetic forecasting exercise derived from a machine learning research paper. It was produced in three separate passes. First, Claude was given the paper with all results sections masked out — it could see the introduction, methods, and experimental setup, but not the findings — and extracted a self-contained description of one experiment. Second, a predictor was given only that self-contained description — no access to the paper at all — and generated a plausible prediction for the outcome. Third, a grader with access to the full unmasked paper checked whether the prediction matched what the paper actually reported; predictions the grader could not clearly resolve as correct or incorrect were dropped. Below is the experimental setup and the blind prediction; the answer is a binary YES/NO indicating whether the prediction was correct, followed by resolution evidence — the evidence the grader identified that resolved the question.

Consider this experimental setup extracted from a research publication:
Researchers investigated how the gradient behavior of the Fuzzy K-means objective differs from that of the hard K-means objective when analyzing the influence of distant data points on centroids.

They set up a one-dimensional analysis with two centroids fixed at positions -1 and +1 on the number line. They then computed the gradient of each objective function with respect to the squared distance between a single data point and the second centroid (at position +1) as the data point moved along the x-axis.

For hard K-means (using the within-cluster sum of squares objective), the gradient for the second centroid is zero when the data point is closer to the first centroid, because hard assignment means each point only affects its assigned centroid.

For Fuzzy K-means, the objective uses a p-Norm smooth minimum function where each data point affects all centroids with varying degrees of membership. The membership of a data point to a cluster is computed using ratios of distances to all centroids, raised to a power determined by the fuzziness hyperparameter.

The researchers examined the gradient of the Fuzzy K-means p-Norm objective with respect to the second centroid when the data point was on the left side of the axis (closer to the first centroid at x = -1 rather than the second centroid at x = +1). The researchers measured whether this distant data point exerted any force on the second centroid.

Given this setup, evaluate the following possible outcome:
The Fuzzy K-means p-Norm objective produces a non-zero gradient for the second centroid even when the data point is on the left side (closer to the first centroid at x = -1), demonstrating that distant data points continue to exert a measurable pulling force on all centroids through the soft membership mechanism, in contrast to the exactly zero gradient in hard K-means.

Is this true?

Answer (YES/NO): YES